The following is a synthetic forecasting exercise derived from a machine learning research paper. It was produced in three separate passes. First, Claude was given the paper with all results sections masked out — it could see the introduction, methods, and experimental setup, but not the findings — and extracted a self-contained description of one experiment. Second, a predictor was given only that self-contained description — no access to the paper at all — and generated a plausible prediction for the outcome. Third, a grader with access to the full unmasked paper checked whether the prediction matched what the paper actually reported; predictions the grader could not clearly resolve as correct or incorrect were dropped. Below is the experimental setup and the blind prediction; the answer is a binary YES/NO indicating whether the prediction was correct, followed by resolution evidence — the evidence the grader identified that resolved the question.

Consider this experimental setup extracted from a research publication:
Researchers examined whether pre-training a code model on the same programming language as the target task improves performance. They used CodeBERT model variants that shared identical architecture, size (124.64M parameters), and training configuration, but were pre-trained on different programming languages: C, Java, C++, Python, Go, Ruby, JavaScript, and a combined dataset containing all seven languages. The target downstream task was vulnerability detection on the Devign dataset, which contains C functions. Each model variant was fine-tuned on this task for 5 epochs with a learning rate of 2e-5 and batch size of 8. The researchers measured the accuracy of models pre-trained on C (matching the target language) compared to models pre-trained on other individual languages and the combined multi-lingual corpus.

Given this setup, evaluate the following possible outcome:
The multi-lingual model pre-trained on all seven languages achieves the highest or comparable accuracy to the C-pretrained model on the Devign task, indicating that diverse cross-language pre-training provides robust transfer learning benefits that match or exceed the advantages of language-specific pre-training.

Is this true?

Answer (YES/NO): YES